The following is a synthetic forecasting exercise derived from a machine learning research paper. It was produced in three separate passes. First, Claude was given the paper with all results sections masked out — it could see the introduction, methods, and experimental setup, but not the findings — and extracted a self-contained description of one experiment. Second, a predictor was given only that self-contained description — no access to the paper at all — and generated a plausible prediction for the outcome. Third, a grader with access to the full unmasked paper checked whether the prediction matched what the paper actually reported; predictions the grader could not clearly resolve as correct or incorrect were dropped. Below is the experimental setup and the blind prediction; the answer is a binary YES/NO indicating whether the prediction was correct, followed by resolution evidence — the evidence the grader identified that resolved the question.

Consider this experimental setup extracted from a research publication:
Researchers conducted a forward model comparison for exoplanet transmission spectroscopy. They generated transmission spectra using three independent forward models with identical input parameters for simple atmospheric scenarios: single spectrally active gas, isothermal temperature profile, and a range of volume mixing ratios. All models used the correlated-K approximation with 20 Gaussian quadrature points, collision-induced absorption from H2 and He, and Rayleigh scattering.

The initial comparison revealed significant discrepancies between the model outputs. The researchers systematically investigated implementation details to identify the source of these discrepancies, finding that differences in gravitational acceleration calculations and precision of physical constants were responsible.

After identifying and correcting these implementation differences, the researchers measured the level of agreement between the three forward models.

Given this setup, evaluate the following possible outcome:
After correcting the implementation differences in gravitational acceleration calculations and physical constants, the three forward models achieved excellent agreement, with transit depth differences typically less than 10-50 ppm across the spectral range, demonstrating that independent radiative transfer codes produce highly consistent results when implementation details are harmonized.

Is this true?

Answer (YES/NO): YES